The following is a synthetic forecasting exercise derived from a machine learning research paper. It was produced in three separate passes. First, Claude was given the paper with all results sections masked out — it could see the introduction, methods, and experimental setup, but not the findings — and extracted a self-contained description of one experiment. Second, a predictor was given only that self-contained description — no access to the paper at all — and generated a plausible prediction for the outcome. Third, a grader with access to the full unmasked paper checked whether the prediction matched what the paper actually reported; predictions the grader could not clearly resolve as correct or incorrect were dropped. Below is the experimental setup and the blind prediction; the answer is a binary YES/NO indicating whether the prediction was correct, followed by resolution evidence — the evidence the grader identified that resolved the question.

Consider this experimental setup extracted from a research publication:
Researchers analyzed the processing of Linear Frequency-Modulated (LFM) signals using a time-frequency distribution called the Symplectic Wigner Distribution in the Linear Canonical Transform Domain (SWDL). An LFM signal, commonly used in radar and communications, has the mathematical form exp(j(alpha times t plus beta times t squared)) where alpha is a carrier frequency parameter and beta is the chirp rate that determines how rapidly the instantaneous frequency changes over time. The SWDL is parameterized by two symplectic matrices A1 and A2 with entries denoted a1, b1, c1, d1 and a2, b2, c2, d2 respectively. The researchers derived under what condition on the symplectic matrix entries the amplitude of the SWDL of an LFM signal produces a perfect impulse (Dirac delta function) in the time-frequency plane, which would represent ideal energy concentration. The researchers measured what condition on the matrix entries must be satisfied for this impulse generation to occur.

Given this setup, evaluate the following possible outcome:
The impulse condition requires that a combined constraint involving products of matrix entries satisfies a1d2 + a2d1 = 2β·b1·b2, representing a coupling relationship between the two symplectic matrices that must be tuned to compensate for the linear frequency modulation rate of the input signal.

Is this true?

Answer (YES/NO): NO